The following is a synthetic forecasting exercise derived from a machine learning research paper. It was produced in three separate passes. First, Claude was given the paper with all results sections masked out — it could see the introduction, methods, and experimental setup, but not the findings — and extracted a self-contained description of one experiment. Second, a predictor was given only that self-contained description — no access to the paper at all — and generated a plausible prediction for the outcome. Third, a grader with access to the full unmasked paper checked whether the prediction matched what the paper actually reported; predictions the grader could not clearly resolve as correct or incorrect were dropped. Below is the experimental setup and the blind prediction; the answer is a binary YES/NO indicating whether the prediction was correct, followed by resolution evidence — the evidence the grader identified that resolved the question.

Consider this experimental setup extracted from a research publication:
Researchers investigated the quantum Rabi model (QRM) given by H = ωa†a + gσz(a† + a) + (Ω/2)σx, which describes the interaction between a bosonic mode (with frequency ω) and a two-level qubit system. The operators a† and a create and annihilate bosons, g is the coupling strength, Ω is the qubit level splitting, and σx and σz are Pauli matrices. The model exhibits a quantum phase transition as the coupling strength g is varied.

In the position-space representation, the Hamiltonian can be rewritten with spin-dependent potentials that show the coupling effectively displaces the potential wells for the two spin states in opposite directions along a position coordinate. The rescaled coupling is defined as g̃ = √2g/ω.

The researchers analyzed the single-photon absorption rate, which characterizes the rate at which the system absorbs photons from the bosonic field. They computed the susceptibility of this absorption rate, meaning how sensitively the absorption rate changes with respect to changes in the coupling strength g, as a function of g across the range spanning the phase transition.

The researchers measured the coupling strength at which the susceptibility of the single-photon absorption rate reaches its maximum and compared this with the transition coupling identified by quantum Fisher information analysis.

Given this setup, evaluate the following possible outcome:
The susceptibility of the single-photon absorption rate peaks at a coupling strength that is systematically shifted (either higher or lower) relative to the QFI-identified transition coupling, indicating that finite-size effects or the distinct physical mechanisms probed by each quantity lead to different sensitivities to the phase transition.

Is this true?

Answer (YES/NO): NO